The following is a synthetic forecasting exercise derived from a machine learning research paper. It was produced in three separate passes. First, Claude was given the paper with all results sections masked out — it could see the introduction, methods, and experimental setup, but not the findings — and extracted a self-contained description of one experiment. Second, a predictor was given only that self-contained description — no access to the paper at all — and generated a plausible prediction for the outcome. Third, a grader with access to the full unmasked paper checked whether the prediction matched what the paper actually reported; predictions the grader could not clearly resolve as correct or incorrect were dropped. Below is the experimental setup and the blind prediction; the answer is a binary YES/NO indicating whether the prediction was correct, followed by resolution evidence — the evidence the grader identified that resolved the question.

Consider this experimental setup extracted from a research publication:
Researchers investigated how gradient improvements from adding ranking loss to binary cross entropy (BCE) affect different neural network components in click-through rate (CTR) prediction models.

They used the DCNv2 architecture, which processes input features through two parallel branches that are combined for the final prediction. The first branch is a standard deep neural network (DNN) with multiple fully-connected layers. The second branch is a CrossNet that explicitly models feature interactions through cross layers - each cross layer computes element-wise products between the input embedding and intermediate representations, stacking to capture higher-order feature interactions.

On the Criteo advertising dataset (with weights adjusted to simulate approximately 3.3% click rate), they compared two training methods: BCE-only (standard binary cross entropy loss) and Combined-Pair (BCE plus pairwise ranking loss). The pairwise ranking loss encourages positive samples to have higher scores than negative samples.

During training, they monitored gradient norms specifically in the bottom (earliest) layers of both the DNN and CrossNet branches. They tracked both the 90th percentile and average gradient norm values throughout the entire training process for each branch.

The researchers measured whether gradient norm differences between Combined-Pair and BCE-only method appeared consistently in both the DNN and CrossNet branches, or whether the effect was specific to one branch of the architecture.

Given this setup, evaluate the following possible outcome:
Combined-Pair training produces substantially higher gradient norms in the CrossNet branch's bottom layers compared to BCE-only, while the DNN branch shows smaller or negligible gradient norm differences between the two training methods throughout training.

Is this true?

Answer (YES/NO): NO